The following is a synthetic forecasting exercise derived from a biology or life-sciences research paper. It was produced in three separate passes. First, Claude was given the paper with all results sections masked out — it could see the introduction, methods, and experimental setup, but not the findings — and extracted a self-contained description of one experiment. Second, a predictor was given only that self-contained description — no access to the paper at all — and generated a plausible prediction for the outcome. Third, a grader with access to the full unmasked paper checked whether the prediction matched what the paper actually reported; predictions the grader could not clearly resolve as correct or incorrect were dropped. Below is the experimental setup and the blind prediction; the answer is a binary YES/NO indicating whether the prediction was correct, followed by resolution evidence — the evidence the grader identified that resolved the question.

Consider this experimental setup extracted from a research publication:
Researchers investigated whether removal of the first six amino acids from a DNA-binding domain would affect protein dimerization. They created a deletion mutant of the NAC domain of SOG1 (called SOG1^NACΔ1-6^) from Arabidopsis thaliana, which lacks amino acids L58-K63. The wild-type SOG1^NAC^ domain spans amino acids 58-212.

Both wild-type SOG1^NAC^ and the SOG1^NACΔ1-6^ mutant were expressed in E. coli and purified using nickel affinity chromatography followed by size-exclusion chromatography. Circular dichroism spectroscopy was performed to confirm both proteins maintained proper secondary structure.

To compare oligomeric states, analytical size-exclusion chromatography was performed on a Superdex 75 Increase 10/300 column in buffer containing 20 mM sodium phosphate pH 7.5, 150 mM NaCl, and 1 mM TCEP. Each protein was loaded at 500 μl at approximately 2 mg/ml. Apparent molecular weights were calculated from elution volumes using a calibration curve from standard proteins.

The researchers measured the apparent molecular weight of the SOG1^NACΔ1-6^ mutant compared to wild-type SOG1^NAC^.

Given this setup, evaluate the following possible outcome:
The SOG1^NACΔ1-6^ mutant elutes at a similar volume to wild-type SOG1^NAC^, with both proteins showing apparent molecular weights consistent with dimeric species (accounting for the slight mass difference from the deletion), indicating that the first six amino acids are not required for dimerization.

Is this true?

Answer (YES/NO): NO